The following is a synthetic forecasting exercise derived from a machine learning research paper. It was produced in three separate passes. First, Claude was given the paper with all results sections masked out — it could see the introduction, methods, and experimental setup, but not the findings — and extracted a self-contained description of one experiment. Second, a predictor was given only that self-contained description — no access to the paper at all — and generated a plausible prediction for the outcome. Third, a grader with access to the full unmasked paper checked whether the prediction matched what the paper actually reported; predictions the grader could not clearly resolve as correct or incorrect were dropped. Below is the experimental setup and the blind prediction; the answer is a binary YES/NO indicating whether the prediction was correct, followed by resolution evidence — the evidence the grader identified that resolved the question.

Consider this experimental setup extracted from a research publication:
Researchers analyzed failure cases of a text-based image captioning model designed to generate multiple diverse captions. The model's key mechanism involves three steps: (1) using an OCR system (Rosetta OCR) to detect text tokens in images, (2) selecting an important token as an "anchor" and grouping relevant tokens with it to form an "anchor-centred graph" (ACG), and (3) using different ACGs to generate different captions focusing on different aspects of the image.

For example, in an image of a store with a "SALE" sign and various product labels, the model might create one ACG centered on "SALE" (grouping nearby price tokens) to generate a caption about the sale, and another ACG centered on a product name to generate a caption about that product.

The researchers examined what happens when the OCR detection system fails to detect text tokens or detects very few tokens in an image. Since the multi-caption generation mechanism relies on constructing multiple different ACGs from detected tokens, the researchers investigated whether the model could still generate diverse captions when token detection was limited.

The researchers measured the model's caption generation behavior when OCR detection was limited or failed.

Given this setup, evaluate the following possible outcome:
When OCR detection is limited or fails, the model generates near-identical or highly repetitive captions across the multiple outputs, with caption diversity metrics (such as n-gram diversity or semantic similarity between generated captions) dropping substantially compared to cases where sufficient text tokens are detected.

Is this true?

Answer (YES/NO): NO